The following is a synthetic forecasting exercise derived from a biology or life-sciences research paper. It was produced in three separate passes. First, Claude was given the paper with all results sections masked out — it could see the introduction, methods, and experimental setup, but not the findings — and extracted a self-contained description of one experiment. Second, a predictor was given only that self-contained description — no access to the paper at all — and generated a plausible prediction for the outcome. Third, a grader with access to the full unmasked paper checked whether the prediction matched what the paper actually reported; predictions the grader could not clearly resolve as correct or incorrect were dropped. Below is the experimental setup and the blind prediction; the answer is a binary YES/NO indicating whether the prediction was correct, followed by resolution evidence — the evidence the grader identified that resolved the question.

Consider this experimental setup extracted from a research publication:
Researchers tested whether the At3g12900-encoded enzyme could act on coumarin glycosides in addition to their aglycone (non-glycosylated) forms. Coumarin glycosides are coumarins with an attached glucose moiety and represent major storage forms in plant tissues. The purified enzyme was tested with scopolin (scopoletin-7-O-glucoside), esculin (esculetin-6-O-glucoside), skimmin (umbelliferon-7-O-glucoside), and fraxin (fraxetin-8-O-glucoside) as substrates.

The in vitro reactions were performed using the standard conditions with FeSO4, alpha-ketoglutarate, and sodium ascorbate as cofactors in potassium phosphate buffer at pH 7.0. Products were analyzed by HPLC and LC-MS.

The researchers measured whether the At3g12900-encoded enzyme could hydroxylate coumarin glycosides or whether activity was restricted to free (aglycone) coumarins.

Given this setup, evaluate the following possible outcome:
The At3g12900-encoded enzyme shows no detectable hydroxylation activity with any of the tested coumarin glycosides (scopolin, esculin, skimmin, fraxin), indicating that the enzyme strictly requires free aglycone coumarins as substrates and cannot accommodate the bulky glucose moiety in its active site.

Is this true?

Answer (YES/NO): YES